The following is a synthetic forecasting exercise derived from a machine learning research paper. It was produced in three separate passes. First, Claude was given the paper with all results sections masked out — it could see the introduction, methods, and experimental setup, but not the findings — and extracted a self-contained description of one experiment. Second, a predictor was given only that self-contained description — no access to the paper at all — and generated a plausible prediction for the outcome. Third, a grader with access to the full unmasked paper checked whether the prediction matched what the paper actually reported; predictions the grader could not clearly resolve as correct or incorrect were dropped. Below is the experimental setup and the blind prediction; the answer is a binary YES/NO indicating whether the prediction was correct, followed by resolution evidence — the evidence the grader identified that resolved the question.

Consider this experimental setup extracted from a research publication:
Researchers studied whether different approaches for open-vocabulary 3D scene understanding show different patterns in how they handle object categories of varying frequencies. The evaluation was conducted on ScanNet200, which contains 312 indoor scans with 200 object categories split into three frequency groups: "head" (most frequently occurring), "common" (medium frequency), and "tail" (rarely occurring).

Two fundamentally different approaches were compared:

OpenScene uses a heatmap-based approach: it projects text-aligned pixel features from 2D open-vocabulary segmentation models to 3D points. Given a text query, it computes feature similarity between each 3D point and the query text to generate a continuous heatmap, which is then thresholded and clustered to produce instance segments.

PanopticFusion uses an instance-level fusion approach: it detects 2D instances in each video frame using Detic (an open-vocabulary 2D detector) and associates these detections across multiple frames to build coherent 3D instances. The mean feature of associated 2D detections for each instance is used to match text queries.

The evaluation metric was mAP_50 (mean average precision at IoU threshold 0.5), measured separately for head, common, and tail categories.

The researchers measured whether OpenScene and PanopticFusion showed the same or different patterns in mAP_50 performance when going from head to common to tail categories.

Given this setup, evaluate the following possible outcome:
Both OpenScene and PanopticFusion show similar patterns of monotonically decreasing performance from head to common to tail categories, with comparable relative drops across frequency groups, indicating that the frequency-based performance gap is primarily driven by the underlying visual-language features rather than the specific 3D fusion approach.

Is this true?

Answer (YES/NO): NO